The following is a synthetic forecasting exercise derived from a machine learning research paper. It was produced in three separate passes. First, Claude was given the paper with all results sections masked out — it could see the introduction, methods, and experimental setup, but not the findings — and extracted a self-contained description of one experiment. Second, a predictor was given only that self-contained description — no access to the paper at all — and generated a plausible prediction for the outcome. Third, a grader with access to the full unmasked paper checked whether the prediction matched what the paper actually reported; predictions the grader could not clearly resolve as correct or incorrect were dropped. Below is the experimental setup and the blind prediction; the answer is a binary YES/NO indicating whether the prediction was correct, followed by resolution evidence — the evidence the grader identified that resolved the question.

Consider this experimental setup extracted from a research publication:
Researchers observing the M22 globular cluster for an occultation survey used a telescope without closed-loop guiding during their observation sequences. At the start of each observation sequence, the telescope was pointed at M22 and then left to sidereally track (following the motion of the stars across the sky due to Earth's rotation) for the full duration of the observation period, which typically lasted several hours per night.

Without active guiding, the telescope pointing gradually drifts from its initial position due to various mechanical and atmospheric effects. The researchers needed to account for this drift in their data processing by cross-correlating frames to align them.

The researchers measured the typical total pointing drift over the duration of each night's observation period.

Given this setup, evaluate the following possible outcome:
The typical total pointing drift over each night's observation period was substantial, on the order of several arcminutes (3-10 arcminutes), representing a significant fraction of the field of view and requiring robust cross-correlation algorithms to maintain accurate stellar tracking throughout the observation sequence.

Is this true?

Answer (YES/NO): NO